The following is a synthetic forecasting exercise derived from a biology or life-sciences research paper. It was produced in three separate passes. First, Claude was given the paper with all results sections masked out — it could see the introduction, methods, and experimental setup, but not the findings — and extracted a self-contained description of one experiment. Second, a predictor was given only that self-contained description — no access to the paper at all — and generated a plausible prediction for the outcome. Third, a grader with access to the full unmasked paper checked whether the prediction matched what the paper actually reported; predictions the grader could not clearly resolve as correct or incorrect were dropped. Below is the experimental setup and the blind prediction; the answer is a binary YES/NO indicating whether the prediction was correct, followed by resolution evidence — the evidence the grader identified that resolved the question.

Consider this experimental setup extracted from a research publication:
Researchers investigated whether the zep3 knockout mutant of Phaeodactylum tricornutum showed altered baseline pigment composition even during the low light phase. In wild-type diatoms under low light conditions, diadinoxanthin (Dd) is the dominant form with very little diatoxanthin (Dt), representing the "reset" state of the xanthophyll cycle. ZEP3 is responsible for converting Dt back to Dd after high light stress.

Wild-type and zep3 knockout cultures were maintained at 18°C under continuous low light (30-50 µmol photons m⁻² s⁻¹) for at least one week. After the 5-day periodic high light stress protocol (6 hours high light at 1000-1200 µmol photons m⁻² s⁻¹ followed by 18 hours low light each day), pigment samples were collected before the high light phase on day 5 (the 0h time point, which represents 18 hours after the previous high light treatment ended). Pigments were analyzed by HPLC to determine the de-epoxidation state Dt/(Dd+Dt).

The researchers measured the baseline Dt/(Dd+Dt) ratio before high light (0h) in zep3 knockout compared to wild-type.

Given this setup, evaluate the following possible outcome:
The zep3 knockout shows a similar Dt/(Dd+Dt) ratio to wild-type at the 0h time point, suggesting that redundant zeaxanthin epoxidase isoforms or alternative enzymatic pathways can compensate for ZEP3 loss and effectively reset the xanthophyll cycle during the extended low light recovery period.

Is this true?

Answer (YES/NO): YES